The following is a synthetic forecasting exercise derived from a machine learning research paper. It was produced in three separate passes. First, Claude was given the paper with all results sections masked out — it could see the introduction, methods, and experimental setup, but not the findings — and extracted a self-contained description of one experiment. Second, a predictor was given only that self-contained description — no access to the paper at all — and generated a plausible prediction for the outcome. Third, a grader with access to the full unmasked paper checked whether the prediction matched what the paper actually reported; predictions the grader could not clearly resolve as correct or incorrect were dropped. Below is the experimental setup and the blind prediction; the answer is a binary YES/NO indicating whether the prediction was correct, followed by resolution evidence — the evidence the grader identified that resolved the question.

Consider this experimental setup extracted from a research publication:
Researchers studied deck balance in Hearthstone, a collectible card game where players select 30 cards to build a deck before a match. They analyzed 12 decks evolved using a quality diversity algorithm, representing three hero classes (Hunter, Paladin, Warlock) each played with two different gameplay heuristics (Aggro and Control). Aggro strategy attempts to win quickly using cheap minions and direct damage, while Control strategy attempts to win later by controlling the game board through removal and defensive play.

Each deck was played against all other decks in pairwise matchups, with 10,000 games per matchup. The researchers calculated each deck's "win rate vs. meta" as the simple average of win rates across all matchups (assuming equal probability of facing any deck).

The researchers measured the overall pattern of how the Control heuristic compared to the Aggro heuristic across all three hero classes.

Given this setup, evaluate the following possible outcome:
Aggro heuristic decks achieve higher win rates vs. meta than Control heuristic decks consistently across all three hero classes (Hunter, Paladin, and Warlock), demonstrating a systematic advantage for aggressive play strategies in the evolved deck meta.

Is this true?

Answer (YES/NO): NO